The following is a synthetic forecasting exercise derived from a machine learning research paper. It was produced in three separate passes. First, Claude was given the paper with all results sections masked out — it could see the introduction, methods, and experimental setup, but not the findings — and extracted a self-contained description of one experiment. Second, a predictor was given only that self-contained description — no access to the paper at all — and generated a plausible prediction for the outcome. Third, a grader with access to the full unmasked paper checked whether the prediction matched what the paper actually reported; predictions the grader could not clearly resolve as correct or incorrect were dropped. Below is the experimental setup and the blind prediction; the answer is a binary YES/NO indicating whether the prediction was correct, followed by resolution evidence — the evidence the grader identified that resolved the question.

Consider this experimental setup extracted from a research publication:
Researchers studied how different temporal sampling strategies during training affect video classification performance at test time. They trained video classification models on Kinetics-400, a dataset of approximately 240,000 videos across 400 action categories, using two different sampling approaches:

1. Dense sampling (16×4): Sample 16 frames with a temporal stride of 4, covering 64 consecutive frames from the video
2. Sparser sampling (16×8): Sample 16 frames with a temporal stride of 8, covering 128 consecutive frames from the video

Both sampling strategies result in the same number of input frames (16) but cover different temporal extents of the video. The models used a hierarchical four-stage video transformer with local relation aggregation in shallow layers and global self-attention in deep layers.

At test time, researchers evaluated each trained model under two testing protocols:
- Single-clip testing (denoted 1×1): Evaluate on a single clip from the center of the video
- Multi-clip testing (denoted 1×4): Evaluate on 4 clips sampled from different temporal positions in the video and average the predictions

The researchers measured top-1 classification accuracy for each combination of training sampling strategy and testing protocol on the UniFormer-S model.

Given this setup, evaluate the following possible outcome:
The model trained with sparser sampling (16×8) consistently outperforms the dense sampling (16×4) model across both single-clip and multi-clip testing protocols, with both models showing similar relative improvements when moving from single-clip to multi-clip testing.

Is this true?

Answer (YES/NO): NO